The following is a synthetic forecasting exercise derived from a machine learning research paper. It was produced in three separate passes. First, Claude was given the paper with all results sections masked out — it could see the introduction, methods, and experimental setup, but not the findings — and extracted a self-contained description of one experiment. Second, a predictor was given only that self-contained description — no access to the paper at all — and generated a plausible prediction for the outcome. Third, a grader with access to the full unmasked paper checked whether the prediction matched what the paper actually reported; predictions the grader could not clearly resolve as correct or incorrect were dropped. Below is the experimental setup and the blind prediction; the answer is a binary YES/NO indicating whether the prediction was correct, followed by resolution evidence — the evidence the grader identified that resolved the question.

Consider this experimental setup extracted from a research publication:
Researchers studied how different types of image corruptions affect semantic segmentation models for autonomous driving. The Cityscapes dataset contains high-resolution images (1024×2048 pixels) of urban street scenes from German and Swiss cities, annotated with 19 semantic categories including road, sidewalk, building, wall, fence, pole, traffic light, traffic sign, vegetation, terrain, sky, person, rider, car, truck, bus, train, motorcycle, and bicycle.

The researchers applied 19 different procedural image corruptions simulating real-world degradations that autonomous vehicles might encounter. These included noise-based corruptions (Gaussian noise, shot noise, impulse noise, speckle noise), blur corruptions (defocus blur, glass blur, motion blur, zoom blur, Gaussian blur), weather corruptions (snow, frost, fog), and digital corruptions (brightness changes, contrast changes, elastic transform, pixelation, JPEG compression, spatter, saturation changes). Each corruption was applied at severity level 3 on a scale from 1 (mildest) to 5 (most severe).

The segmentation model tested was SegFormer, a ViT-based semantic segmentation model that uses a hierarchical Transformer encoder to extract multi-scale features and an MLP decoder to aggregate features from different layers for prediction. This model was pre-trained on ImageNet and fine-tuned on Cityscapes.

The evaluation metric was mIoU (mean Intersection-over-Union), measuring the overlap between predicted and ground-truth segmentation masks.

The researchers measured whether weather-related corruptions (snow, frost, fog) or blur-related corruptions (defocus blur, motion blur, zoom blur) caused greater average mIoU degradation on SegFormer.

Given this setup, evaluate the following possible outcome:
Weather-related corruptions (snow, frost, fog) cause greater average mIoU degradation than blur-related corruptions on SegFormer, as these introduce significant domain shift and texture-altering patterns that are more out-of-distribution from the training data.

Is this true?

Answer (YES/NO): YES